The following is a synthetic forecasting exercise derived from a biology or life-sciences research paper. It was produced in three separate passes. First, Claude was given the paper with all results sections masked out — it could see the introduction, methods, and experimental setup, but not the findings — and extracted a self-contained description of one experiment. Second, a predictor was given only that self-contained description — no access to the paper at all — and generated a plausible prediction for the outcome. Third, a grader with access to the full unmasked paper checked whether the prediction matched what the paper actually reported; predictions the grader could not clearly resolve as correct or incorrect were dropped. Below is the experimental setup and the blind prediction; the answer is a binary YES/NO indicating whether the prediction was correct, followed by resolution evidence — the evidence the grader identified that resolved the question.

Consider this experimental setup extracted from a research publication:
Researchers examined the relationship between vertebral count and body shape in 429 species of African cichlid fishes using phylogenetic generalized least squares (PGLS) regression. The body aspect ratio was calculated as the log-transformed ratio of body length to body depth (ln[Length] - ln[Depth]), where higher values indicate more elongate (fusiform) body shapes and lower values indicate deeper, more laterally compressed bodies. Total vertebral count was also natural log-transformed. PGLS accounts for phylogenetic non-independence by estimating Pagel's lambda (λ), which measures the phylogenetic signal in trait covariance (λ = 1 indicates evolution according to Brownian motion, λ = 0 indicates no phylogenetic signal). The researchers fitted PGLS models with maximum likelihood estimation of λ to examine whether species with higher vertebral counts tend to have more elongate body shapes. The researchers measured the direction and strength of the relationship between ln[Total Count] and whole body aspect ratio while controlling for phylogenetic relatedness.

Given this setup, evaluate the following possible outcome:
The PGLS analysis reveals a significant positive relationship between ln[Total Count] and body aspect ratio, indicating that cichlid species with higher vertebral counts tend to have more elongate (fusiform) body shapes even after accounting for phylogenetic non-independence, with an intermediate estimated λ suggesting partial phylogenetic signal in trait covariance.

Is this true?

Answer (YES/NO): NO